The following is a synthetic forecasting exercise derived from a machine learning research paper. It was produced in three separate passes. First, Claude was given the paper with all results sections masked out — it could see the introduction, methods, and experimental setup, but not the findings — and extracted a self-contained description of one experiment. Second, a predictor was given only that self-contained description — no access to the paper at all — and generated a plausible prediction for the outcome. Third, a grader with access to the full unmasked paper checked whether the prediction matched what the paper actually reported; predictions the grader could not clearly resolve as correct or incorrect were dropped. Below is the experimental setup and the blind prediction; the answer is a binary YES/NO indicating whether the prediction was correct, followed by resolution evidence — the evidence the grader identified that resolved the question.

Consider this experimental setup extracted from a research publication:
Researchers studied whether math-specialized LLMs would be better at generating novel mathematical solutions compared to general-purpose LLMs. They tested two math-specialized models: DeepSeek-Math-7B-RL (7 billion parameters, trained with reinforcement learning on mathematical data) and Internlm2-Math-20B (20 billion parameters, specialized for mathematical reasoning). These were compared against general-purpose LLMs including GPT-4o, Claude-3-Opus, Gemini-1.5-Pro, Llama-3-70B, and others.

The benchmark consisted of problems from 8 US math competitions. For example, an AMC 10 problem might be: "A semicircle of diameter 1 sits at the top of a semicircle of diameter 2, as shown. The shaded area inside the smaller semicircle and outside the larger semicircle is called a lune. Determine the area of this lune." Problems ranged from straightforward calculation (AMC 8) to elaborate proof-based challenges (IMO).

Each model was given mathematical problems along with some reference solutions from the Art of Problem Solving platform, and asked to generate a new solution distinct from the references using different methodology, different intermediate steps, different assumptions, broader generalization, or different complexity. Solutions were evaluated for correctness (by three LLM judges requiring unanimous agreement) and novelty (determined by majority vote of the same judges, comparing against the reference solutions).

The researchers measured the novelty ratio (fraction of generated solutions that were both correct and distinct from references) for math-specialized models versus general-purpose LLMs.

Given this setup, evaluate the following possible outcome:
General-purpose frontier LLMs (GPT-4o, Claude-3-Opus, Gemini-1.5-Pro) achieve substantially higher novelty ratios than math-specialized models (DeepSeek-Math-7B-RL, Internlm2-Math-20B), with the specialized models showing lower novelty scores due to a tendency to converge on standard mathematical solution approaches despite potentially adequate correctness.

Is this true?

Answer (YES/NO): NO